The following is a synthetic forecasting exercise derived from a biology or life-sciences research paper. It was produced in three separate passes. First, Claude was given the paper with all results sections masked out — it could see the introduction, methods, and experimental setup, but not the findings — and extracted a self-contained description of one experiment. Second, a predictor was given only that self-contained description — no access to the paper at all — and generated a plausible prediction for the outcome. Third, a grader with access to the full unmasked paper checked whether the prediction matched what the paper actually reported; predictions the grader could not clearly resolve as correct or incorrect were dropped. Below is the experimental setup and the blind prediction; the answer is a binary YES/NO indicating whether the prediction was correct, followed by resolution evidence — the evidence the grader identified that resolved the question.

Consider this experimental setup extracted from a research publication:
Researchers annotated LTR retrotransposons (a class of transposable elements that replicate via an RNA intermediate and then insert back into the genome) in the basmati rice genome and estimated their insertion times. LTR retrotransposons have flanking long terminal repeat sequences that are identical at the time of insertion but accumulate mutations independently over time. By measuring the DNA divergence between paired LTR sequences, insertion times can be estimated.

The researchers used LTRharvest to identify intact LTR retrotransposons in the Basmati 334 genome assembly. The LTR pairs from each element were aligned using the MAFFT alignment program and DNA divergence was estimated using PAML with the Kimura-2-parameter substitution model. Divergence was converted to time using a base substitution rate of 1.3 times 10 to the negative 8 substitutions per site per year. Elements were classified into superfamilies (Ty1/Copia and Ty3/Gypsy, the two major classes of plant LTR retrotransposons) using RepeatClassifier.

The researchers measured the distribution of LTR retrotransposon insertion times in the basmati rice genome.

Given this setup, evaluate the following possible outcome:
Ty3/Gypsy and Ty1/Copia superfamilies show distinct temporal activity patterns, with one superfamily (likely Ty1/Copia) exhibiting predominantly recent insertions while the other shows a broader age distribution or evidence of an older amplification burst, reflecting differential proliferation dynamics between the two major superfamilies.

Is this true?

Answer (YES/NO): NO